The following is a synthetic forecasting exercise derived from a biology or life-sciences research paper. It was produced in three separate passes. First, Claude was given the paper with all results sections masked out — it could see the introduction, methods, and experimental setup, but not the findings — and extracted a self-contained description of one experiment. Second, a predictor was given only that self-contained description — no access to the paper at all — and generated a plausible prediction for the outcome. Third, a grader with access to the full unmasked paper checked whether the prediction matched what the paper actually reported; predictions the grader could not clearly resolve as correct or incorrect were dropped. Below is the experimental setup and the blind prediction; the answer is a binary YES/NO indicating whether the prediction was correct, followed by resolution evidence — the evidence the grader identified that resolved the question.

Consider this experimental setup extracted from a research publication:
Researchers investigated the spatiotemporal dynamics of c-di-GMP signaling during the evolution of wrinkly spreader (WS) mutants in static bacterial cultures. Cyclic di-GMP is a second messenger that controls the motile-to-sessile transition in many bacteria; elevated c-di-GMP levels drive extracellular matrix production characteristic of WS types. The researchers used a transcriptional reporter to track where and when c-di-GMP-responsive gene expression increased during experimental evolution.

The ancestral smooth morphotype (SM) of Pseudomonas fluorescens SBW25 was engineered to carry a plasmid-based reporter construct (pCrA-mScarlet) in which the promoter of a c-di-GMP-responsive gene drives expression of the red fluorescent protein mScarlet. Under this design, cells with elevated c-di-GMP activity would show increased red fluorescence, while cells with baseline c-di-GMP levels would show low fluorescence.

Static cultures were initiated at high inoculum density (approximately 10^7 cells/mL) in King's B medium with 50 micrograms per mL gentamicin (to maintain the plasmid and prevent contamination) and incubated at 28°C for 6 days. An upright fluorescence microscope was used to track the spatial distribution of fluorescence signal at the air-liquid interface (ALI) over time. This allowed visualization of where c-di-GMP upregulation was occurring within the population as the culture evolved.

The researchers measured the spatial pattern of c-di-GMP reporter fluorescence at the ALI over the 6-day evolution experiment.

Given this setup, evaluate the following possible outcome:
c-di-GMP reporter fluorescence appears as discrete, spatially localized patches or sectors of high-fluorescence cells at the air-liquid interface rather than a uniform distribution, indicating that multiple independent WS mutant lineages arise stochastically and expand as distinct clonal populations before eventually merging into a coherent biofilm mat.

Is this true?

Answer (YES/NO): YES